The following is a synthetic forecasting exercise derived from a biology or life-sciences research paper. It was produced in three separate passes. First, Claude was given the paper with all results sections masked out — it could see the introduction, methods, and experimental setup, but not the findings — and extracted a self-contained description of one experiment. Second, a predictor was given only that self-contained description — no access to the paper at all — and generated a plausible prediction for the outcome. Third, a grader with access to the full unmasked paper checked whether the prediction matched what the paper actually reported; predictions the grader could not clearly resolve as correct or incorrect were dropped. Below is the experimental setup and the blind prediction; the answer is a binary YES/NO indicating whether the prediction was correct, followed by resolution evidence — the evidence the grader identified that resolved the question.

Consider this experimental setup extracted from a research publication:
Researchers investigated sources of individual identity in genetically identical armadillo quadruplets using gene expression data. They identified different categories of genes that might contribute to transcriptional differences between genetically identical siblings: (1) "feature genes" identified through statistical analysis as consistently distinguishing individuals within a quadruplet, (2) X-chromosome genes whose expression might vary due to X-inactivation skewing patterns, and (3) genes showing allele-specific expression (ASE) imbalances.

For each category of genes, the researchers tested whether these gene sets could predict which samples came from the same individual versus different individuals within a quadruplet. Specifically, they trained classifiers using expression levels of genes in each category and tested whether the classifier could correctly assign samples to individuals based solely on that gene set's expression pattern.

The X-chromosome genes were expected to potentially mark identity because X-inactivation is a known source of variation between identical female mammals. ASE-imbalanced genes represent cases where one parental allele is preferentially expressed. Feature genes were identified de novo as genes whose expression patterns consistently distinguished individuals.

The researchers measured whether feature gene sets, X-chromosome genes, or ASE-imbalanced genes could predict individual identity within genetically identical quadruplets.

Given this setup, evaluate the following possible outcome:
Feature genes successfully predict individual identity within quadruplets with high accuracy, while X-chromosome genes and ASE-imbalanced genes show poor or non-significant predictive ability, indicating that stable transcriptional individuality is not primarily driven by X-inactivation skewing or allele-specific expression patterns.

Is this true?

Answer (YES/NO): NO